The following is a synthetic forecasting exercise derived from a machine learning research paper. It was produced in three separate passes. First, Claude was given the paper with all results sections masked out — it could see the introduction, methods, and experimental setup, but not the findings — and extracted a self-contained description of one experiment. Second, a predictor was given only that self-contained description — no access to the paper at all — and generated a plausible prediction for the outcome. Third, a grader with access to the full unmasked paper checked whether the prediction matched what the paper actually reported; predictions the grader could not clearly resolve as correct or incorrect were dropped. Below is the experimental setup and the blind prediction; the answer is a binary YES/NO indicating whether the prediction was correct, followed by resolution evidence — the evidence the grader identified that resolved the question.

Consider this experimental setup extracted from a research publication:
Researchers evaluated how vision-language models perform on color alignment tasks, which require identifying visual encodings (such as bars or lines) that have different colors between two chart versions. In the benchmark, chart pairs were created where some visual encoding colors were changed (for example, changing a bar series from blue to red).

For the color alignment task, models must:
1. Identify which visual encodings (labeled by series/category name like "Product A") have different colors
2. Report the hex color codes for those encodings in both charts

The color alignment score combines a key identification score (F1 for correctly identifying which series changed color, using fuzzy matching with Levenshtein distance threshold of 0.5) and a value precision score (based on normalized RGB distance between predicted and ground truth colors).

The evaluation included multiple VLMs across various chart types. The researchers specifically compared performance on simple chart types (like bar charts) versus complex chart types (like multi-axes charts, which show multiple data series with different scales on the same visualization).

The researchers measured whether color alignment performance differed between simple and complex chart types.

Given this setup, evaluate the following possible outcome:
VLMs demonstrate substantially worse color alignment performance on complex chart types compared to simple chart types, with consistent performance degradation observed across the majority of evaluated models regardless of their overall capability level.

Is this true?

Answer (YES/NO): YES